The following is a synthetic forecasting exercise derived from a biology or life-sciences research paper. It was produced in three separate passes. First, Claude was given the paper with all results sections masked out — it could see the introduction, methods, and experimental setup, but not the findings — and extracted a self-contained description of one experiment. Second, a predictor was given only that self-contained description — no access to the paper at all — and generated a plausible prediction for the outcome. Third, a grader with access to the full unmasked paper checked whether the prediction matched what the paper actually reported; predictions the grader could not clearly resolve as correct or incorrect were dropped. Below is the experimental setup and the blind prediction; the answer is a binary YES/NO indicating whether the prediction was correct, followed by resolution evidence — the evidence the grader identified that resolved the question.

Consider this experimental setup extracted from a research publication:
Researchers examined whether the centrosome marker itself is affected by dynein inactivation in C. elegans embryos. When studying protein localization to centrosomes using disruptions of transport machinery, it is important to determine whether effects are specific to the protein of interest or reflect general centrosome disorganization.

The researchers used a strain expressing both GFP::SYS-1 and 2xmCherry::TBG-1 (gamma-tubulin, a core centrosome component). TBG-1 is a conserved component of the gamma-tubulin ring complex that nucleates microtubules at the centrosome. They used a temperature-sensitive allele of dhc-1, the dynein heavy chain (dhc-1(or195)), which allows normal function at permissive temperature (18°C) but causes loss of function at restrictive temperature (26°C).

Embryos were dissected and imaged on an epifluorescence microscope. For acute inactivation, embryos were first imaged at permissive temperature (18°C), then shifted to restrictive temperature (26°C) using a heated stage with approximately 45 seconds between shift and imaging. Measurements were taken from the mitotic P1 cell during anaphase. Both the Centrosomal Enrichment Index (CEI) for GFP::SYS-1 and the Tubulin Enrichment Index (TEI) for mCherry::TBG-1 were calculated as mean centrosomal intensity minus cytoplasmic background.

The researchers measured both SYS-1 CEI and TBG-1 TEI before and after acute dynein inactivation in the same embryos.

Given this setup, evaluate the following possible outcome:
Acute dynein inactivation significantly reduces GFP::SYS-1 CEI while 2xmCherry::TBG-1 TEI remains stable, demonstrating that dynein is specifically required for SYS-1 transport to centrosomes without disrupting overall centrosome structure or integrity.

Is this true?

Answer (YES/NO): NO